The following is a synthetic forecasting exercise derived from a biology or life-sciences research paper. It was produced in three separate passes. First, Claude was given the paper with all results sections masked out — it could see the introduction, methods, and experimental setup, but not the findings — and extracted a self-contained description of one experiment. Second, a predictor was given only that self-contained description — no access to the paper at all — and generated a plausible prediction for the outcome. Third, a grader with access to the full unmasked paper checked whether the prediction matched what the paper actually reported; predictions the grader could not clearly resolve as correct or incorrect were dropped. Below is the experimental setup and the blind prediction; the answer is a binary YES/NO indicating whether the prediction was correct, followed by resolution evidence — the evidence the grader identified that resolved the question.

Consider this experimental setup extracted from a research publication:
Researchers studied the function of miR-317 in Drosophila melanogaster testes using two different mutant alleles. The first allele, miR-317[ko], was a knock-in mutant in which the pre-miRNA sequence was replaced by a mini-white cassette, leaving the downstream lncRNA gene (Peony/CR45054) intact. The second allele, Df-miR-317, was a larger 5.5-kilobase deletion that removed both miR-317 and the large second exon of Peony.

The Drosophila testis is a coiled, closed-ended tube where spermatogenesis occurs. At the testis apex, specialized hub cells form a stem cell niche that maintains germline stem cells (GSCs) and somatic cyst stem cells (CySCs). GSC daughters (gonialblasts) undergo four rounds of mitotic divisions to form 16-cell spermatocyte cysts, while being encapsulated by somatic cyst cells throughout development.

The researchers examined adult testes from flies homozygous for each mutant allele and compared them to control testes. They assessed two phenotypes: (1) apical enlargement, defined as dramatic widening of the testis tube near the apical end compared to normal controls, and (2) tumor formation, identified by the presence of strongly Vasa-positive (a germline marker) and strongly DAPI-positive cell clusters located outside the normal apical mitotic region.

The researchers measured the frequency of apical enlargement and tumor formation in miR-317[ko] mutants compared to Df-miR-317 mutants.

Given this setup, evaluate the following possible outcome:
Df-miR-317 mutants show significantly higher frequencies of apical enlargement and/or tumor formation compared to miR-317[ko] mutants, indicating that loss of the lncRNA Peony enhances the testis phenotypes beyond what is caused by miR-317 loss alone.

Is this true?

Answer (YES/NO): NO